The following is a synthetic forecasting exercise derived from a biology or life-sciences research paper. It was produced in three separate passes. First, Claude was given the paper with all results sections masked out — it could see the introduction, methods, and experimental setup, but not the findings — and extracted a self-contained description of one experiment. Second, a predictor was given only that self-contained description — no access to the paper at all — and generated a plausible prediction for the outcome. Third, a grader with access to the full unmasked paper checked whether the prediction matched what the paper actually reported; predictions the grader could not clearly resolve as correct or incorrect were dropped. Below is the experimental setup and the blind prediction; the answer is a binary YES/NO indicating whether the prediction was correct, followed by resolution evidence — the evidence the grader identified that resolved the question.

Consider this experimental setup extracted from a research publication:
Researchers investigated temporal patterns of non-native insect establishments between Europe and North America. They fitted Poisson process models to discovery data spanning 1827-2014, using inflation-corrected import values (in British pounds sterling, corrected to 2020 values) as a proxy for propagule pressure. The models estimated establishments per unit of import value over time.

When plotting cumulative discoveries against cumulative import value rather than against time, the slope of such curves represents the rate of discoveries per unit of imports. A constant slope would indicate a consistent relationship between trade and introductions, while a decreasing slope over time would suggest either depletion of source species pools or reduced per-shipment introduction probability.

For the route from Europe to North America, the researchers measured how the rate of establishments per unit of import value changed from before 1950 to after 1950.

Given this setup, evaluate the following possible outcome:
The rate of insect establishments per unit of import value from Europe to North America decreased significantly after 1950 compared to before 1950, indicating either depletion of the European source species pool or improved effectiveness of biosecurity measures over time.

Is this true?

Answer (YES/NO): YES